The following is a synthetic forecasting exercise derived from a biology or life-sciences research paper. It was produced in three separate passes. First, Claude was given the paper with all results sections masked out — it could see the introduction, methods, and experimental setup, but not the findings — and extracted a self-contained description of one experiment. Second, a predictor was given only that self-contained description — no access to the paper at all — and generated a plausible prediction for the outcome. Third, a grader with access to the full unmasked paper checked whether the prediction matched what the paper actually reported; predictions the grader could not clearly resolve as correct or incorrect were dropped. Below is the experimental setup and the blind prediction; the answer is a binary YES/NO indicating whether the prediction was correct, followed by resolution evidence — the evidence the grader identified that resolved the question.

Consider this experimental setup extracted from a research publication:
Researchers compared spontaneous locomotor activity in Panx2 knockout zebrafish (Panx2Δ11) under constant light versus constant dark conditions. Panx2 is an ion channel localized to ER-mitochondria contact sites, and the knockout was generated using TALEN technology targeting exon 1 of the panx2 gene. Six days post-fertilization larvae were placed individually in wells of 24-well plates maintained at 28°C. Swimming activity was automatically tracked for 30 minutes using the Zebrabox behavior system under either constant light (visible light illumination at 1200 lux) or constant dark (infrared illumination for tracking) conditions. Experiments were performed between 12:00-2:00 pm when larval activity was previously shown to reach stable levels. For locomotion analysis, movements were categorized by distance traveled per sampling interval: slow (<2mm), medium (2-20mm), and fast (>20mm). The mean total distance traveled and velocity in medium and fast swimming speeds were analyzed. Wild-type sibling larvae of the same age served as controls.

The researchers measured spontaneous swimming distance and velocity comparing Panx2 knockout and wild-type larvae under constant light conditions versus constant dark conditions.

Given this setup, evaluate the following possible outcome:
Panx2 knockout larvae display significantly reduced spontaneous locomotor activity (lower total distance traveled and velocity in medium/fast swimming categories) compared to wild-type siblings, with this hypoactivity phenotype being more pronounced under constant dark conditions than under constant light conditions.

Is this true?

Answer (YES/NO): NO